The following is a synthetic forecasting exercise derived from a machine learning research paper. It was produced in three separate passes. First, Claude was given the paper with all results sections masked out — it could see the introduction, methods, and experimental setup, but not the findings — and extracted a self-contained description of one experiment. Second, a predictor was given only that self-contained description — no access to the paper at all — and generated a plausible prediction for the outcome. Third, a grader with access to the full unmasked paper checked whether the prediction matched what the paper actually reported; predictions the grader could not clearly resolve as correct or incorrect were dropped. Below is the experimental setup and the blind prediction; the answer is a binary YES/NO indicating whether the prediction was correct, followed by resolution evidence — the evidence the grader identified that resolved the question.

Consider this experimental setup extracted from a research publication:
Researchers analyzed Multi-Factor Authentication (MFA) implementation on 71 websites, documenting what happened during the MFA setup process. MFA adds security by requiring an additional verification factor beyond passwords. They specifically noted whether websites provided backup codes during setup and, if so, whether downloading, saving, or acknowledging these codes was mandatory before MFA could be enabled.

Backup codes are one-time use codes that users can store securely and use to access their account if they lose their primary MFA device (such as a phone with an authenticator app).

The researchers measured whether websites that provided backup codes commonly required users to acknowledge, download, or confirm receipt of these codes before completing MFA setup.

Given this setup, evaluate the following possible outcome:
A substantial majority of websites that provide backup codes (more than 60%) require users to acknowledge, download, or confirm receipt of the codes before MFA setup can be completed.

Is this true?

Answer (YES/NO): NO